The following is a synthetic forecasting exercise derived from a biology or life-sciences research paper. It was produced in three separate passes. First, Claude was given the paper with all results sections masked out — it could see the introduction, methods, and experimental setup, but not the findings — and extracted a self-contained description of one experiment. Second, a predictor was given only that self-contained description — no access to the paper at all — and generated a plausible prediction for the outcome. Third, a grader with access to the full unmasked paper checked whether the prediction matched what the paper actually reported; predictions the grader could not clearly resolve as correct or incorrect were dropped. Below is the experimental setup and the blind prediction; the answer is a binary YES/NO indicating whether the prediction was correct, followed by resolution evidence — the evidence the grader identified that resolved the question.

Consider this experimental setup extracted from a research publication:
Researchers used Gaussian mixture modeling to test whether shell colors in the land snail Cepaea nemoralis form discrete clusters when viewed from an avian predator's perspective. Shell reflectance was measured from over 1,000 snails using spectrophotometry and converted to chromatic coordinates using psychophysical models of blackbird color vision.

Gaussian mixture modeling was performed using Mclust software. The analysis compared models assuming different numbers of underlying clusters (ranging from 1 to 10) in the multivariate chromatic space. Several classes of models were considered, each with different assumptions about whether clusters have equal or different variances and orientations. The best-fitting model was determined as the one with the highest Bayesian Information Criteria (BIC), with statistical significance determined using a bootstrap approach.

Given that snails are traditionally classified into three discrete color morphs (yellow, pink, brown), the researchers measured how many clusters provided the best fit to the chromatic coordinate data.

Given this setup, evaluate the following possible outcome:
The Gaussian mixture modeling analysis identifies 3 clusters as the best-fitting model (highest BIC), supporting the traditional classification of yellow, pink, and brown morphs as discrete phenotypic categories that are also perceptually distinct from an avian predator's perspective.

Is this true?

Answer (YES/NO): NO